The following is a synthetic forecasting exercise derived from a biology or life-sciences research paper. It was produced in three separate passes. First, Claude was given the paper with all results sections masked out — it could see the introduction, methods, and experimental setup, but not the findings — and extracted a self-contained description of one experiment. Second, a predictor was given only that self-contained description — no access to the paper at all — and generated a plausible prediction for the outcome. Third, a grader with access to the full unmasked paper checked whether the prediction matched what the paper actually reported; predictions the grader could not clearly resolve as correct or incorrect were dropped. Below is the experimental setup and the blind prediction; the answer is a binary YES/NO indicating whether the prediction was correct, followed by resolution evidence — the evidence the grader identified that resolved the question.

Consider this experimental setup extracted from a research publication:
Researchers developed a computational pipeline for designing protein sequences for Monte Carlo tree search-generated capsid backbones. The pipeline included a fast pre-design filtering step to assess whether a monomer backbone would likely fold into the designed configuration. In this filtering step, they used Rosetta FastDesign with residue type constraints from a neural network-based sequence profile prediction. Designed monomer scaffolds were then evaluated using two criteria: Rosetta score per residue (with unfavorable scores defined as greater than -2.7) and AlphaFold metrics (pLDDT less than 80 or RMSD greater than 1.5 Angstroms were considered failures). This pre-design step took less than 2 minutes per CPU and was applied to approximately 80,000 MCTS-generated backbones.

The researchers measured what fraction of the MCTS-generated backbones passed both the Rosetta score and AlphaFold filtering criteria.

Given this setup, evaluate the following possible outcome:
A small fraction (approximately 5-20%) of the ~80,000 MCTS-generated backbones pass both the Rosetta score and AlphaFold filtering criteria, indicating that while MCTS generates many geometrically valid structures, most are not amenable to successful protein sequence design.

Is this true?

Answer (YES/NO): NO